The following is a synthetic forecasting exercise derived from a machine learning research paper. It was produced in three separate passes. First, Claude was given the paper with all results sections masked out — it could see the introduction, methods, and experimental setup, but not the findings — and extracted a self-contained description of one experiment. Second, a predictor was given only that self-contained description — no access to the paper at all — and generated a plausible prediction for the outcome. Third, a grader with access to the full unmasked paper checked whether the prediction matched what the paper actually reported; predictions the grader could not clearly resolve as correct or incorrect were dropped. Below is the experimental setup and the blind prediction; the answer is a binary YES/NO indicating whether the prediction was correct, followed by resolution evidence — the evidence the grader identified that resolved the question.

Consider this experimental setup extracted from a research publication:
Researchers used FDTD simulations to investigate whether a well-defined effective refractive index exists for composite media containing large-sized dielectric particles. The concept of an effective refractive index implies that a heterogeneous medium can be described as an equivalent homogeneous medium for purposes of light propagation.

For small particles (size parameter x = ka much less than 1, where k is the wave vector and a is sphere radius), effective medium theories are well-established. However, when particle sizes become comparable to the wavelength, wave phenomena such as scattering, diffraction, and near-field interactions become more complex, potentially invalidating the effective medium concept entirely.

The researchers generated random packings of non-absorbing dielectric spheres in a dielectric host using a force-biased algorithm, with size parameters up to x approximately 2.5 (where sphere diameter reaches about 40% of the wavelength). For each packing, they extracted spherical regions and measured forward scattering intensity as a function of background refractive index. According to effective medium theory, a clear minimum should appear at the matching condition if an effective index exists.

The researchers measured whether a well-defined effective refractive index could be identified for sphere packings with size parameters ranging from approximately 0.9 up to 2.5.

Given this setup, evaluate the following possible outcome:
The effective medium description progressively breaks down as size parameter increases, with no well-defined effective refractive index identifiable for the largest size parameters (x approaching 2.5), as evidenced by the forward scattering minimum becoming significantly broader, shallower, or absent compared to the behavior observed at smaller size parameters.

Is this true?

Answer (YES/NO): NO